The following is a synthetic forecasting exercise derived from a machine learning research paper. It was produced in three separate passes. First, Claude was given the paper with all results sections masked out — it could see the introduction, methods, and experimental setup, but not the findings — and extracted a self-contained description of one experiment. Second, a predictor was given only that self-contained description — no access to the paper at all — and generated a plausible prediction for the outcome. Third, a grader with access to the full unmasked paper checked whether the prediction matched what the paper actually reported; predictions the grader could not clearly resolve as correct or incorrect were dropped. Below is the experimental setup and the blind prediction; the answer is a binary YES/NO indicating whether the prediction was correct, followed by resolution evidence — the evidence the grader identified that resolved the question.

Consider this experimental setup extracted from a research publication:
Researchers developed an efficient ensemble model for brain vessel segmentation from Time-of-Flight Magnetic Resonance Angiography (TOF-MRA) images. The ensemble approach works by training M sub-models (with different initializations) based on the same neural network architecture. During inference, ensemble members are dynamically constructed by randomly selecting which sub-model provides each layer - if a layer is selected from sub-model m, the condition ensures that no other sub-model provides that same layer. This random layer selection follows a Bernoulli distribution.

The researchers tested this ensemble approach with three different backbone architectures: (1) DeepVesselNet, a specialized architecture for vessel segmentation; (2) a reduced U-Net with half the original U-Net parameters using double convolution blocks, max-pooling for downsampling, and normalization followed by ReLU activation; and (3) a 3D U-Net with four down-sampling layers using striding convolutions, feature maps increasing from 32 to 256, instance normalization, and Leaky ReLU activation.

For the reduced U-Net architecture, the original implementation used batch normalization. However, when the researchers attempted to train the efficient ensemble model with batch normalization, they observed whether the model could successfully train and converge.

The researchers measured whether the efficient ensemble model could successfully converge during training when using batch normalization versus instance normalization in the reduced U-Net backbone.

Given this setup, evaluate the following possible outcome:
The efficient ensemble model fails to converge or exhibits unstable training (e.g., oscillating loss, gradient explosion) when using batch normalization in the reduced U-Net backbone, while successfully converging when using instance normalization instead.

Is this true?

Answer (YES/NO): YES